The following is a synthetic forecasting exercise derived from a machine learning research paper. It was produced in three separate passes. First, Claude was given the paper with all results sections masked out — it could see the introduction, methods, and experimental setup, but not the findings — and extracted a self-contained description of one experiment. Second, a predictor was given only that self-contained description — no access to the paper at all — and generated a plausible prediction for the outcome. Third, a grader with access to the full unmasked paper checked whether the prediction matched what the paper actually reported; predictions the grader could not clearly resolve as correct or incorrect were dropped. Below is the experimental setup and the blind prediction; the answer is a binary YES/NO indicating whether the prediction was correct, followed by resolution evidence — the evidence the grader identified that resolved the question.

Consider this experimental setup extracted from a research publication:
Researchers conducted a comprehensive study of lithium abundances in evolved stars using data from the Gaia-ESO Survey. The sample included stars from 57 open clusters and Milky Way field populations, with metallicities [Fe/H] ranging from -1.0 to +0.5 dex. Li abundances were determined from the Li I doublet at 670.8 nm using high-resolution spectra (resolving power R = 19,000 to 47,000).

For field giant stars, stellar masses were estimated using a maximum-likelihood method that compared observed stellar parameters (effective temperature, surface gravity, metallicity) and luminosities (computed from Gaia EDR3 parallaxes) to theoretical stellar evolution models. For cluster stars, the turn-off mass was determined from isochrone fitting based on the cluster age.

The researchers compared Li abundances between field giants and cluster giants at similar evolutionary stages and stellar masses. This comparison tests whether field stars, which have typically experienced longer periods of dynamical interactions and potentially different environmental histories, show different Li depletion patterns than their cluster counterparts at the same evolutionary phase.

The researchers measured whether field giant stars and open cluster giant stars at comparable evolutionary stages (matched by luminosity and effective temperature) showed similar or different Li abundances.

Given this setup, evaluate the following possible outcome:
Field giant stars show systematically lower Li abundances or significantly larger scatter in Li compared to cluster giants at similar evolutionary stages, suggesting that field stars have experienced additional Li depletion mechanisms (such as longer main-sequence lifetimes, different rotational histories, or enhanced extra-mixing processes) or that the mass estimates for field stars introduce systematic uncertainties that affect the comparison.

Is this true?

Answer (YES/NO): NO